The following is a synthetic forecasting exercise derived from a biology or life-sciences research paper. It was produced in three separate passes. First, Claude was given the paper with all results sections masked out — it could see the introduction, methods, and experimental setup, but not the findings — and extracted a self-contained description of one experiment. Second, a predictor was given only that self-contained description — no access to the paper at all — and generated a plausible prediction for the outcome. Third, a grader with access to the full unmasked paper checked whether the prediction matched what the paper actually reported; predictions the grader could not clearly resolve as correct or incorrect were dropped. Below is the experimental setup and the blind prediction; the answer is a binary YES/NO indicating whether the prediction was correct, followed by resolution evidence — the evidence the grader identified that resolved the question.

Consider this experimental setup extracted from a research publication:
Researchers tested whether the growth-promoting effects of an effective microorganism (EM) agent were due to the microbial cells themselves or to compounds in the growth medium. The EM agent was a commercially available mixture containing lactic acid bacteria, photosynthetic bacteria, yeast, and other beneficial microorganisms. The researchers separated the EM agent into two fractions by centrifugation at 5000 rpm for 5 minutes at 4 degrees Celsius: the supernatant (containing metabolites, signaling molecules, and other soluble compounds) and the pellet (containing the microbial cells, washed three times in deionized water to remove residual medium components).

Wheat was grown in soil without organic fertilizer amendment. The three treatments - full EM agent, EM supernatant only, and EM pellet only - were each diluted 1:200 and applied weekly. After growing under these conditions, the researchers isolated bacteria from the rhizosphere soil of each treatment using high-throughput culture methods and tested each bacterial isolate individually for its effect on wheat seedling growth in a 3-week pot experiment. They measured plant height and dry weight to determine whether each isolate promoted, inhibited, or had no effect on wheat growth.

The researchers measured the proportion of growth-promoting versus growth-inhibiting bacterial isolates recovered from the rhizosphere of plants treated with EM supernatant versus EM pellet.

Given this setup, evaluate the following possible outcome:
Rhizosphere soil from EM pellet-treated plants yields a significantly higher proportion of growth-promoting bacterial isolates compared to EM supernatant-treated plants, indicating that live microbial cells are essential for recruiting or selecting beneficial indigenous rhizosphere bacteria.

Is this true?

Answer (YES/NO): YES